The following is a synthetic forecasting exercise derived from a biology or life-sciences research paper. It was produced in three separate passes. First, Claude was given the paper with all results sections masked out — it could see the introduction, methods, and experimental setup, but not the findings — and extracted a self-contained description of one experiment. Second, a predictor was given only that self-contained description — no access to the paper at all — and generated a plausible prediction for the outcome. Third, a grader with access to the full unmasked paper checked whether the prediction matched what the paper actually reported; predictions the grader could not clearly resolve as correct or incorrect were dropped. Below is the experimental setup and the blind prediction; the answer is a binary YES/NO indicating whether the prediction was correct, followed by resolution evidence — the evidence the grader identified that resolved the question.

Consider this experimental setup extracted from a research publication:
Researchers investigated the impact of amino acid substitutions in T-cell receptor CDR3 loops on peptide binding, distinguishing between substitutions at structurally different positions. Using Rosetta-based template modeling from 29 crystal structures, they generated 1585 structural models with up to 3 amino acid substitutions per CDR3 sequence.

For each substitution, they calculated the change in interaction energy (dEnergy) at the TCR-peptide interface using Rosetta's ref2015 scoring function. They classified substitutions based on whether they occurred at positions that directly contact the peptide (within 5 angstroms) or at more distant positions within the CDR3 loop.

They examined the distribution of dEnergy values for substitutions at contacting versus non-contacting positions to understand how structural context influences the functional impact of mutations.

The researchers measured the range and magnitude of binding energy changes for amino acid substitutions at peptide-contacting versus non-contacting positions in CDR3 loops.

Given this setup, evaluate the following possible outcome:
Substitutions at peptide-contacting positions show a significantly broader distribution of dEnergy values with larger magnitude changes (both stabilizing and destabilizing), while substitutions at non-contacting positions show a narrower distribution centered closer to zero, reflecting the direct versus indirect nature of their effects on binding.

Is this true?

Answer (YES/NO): YES